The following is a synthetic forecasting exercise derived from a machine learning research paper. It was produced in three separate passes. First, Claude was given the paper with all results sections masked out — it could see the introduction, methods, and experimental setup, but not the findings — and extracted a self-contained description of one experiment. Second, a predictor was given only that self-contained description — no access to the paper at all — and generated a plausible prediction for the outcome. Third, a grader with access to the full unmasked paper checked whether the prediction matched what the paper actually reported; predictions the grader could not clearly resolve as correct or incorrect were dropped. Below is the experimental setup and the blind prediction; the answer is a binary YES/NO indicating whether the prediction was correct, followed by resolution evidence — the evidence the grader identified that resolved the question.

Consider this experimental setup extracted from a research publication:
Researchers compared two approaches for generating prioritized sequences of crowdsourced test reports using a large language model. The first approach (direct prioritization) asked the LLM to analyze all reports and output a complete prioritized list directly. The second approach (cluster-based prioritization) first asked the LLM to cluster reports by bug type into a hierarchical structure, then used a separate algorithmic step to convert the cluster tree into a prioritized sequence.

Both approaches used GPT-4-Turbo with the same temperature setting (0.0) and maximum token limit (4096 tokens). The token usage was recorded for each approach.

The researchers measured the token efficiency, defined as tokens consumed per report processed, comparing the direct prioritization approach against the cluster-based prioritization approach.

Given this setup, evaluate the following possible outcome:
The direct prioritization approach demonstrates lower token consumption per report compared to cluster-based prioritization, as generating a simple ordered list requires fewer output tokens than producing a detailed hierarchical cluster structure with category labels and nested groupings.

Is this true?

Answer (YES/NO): NO